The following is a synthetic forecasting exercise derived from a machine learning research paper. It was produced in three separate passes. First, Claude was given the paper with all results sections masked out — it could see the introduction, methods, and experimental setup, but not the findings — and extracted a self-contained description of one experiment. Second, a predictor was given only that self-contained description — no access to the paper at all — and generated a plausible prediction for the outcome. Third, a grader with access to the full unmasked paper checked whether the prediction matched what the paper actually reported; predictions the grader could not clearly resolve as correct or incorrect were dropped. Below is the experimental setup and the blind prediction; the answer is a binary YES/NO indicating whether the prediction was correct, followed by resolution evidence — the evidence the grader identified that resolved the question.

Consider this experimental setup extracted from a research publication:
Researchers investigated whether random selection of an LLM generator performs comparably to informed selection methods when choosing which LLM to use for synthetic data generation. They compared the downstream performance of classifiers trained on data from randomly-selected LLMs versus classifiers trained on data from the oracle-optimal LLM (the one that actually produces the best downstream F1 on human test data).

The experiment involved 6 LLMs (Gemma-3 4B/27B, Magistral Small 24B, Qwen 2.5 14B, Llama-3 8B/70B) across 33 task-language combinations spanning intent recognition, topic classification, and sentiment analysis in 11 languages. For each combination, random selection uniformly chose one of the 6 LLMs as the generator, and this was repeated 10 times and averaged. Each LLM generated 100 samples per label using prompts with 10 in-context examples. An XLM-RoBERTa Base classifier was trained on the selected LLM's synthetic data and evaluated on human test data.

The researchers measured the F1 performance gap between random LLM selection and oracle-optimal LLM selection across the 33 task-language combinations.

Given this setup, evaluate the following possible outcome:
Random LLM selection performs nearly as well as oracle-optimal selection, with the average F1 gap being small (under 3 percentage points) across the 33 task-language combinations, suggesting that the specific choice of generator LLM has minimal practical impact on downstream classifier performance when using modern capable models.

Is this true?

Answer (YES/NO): NO